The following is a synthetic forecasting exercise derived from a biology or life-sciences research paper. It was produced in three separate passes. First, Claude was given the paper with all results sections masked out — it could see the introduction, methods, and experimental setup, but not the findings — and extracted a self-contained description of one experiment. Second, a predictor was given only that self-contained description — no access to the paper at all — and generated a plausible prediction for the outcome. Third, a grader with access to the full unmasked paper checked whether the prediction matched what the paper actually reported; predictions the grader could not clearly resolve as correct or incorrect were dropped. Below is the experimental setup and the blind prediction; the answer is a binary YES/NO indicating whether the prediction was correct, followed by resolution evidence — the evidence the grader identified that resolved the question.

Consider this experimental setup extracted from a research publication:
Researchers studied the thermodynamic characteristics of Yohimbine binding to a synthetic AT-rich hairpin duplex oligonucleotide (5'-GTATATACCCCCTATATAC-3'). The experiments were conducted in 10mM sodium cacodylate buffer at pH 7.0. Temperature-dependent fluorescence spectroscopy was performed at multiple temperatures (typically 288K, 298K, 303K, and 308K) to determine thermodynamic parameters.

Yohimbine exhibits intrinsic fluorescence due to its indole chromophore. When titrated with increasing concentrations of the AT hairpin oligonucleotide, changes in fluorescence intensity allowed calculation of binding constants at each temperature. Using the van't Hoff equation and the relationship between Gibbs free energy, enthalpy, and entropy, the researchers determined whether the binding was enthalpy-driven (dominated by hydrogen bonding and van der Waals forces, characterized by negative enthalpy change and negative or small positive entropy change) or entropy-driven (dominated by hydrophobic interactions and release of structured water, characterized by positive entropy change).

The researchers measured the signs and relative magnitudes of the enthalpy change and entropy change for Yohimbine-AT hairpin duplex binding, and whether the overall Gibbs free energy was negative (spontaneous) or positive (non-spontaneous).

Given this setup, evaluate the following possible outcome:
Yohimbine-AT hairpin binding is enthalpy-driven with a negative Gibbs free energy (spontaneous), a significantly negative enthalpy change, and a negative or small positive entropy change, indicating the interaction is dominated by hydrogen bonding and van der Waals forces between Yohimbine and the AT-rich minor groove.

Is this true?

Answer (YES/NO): NO